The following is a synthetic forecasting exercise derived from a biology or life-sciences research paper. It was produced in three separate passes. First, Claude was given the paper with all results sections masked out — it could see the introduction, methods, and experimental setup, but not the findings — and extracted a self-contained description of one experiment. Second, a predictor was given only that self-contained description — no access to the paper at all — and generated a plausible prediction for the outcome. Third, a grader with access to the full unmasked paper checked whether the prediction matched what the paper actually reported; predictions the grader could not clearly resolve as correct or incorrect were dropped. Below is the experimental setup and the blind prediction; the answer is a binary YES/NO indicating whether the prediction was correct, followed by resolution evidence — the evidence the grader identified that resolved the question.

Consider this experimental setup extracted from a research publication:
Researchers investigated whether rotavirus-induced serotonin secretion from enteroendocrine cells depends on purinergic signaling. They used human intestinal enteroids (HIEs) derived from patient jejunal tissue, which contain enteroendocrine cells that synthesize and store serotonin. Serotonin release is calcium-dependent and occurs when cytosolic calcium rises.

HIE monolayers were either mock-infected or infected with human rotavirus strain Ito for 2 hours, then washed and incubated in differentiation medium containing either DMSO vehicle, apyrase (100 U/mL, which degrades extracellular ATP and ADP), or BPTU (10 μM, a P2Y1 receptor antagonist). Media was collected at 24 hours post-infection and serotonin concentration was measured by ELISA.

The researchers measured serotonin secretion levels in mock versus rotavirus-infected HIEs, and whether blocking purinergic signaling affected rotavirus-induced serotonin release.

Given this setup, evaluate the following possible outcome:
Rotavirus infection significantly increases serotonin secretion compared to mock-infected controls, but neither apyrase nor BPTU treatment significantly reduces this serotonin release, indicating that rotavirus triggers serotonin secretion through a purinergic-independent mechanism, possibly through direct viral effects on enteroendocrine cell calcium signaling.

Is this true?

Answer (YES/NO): NO